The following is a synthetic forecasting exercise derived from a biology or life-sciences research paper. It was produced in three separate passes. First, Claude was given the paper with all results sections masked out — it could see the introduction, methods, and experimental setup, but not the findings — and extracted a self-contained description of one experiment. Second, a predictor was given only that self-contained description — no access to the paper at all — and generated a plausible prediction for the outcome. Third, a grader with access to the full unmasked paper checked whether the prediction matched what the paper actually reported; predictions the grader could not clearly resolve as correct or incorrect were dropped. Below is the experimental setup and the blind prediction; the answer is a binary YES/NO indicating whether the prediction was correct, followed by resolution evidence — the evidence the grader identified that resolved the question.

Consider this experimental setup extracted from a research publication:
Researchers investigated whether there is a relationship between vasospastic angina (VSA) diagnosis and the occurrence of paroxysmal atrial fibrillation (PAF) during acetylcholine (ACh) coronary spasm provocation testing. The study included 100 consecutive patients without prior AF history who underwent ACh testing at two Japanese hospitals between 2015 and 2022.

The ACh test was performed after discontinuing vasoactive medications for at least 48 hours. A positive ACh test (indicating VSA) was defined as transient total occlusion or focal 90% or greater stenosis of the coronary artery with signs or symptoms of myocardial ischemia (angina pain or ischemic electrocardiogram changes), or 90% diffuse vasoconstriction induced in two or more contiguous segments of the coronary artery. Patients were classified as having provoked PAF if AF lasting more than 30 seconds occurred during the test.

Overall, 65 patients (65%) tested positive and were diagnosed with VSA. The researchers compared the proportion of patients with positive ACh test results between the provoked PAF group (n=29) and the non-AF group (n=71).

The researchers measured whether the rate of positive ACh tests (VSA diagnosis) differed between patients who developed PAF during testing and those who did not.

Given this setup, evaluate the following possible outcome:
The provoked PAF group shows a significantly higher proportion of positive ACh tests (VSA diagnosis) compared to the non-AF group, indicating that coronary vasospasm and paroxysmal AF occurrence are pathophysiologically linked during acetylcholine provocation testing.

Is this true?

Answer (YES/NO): NO